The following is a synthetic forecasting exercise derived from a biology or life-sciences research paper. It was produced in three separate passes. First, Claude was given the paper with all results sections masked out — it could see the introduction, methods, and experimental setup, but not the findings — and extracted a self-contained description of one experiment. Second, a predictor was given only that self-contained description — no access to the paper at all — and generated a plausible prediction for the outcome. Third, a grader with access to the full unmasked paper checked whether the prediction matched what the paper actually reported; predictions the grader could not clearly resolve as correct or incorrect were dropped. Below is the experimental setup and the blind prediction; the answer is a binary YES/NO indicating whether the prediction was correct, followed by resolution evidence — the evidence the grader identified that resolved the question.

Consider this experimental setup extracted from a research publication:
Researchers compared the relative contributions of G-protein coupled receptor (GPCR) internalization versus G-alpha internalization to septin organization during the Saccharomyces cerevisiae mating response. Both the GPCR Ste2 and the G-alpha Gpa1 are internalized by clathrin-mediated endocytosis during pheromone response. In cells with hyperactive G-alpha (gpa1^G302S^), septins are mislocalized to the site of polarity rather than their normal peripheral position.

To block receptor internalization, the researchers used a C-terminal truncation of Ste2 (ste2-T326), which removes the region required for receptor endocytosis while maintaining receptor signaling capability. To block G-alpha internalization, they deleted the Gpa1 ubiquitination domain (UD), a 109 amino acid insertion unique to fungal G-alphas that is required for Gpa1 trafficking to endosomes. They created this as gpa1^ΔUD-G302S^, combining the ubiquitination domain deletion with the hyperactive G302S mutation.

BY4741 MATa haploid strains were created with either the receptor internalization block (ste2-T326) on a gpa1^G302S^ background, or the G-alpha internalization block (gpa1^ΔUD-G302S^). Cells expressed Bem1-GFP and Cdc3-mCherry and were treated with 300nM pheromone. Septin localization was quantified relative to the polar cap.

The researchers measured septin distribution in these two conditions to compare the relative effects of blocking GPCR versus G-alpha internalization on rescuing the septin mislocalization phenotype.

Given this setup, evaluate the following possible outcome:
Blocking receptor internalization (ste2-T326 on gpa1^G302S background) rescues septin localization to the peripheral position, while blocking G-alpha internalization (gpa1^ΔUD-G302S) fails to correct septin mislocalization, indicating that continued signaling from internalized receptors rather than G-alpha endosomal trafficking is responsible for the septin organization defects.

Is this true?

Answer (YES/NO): NO